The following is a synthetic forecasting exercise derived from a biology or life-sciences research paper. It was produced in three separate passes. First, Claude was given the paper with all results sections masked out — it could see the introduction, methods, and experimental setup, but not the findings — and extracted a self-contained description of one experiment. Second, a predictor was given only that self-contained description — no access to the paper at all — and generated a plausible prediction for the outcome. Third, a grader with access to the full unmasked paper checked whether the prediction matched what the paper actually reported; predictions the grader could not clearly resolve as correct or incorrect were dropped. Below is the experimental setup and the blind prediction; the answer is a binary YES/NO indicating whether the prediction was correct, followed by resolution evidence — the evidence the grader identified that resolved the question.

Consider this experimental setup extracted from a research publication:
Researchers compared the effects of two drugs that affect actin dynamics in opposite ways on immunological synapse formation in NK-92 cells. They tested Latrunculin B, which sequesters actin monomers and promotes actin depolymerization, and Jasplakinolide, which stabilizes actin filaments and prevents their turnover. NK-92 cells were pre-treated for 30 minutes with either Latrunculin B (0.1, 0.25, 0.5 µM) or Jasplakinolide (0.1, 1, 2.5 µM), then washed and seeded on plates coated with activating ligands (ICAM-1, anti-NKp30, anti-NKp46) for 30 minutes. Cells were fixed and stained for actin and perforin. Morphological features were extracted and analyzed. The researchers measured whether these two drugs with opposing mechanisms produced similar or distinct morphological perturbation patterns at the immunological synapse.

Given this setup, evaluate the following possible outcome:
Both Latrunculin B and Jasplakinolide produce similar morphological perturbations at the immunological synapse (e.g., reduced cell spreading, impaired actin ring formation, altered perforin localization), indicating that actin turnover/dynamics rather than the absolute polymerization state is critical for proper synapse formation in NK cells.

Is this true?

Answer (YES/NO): NO